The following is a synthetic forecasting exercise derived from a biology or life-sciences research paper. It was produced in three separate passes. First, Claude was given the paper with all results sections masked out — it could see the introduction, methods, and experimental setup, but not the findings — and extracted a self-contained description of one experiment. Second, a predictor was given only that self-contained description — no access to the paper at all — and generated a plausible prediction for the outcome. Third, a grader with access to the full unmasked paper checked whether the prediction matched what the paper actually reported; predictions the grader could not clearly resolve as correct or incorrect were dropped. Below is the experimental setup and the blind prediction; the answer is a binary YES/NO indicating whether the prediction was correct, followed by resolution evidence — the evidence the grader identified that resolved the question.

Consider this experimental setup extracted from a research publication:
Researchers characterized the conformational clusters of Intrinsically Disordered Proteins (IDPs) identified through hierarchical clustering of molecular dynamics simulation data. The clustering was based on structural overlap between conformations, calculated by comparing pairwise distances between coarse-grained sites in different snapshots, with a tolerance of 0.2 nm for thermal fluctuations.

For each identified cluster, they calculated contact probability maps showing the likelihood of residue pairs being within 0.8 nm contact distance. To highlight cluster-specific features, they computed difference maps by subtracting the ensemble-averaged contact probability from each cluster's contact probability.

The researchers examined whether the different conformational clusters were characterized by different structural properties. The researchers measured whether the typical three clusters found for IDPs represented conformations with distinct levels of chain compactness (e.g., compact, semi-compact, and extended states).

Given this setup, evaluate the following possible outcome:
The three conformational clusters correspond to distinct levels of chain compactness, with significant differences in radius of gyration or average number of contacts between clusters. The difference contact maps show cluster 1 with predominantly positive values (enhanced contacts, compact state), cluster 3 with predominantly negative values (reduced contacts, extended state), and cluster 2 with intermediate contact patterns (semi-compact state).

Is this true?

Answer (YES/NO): NO